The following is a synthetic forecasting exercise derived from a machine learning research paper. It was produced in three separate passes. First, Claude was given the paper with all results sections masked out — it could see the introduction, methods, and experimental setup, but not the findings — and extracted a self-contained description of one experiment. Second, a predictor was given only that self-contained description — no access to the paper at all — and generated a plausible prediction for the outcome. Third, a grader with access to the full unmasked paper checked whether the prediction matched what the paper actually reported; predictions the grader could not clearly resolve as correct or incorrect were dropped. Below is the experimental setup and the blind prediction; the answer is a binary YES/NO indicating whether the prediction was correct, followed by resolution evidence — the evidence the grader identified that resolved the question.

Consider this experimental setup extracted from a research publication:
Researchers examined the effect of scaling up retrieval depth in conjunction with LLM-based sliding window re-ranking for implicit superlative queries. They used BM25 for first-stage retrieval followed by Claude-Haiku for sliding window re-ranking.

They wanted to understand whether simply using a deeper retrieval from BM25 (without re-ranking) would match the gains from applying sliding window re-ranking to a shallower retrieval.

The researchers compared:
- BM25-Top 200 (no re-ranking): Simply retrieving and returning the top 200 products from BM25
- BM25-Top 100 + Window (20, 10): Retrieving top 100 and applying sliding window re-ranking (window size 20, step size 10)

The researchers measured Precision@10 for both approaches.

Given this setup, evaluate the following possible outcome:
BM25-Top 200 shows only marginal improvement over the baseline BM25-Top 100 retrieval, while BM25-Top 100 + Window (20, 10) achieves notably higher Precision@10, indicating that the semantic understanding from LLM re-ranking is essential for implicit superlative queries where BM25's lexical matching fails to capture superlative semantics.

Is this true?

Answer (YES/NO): NO